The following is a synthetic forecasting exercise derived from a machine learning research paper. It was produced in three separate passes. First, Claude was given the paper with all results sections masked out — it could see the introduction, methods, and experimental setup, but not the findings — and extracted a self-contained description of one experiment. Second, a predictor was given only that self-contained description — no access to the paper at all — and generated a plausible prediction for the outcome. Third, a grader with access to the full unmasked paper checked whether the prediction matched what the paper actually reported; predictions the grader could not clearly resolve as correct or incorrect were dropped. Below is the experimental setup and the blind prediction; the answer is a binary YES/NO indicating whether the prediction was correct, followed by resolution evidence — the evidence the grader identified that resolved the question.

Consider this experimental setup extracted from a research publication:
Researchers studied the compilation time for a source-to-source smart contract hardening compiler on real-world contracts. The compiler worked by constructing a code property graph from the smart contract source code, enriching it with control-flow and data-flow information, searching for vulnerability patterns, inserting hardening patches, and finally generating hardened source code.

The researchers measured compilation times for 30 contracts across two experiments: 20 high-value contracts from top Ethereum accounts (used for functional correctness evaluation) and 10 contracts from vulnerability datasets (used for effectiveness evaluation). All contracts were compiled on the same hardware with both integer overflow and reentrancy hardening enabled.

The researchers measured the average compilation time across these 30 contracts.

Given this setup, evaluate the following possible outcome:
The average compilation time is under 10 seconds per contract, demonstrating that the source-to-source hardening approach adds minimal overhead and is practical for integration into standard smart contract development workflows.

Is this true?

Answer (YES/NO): YES